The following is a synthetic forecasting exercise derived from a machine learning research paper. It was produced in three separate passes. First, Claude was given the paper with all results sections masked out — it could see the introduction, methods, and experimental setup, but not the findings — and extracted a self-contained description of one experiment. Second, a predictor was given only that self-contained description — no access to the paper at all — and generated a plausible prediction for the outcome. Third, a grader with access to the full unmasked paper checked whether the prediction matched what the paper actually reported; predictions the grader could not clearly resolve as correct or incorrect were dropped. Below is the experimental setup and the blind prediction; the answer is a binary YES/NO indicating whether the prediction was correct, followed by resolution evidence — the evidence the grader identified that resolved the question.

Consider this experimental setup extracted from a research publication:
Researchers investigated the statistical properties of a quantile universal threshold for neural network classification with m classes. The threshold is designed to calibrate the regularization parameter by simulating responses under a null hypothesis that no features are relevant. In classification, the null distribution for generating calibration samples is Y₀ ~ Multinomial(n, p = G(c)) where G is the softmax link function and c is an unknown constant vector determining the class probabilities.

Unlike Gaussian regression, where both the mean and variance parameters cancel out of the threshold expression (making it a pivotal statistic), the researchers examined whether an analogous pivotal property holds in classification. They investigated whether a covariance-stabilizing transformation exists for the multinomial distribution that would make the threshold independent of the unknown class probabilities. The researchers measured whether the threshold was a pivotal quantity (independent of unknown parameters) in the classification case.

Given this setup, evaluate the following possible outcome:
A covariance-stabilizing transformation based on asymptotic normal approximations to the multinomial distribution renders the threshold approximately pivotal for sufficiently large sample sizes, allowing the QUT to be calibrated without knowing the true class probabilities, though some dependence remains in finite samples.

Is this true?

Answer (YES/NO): NO